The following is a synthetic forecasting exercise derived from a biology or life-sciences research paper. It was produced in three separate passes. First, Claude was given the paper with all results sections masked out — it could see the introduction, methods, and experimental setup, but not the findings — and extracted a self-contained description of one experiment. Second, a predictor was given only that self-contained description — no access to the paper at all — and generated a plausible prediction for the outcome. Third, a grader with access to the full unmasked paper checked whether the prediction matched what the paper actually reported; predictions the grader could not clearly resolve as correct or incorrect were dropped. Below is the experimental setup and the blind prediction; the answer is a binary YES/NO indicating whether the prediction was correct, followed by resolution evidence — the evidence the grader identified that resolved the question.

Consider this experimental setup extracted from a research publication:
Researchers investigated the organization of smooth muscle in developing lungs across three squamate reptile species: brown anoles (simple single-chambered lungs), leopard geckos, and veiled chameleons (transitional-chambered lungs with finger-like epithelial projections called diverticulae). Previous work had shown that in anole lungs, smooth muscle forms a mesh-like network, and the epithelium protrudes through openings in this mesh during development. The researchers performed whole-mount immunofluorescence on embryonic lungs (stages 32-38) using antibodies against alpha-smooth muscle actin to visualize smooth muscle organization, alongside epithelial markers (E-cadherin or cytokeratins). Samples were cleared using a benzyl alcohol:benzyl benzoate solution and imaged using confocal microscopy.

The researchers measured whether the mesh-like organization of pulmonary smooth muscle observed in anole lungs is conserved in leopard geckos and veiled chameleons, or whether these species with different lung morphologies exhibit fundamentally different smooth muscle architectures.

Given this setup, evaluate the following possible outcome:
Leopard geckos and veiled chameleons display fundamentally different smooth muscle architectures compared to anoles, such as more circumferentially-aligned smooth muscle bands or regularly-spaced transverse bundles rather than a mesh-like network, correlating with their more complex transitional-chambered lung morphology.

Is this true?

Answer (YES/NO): NO